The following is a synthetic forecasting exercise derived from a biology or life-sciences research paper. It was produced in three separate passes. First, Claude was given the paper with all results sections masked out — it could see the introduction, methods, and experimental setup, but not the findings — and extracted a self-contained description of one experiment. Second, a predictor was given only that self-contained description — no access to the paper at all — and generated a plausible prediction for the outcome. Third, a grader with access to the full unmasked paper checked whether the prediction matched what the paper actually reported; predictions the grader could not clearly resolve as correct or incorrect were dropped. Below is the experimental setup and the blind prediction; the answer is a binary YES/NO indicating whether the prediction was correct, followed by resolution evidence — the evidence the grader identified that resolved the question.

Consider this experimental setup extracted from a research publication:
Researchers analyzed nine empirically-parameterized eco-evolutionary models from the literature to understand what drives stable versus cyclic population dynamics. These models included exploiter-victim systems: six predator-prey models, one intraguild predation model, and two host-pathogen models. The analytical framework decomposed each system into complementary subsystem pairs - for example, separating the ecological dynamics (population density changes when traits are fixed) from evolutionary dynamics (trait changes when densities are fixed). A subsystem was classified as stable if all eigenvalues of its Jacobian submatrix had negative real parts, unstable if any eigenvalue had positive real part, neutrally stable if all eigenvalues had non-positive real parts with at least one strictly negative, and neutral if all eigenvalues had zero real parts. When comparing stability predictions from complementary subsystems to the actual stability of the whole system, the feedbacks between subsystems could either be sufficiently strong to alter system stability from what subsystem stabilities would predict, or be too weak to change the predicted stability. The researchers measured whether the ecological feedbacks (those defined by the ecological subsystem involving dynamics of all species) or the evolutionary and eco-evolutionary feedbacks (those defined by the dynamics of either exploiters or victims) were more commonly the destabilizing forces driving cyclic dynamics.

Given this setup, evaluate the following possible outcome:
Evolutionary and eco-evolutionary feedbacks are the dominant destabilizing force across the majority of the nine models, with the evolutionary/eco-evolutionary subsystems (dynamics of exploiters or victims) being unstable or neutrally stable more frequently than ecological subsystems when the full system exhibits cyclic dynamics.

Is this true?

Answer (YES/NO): YES